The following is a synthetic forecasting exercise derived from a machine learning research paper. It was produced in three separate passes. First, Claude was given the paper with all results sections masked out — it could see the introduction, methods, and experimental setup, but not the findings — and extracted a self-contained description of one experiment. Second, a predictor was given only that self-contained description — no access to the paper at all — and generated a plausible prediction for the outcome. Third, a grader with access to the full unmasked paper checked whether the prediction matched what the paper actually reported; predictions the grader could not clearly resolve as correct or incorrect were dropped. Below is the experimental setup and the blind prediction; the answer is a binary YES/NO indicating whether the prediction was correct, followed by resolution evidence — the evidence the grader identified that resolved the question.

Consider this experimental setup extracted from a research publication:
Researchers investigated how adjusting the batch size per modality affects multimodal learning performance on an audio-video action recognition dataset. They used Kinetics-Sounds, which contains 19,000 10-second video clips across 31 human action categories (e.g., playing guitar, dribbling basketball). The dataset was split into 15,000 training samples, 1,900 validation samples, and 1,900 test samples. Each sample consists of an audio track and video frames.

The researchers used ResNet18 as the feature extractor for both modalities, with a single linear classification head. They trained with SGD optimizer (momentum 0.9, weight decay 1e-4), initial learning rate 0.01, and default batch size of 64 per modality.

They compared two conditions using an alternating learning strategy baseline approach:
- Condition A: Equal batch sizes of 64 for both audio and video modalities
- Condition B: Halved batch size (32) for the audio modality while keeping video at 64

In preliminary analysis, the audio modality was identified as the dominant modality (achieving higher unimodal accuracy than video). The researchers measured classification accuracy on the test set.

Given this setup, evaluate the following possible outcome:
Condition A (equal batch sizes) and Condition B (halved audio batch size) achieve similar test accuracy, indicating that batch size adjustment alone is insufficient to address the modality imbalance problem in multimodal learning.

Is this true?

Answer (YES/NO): NO